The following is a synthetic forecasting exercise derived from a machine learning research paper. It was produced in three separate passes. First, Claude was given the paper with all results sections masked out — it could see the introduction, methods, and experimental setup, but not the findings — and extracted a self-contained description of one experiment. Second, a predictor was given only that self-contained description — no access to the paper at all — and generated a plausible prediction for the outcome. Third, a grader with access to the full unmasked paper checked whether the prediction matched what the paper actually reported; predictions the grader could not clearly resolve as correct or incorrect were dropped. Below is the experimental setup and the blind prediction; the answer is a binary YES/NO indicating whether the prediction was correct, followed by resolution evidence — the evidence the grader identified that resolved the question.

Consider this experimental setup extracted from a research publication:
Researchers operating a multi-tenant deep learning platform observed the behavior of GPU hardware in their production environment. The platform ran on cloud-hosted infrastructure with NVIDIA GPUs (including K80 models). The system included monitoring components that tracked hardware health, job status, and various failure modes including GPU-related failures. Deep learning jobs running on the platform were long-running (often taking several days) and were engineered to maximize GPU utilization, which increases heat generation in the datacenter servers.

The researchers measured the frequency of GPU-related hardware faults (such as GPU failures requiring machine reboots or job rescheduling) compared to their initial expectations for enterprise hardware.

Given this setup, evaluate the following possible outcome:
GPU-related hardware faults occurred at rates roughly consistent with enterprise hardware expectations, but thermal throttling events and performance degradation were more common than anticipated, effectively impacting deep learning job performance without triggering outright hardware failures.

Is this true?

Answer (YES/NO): NO